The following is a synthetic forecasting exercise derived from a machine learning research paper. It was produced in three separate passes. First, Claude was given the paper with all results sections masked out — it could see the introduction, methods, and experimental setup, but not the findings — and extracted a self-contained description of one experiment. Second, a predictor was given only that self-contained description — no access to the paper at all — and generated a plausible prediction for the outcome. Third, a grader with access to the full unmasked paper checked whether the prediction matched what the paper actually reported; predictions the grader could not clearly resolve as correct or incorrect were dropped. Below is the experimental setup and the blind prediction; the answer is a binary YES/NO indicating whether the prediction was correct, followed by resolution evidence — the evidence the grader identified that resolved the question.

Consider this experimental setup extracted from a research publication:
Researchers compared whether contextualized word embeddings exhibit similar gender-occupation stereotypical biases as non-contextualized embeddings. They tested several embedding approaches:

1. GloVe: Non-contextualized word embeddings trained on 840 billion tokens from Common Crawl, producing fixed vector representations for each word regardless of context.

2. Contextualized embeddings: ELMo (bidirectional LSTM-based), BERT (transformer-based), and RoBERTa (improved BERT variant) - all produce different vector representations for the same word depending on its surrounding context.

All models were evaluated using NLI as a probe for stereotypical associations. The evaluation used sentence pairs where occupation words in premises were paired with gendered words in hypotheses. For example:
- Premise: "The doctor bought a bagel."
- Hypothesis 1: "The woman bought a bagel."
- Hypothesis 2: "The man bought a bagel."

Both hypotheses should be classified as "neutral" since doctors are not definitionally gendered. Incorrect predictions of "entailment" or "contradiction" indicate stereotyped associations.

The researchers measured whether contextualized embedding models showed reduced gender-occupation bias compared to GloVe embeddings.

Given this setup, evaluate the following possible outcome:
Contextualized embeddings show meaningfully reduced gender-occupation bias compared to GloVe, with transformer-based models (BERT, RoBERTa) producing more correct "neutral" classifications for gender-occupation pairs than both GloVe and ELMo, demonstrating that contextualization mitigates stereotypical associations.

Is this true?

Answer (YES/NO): NO